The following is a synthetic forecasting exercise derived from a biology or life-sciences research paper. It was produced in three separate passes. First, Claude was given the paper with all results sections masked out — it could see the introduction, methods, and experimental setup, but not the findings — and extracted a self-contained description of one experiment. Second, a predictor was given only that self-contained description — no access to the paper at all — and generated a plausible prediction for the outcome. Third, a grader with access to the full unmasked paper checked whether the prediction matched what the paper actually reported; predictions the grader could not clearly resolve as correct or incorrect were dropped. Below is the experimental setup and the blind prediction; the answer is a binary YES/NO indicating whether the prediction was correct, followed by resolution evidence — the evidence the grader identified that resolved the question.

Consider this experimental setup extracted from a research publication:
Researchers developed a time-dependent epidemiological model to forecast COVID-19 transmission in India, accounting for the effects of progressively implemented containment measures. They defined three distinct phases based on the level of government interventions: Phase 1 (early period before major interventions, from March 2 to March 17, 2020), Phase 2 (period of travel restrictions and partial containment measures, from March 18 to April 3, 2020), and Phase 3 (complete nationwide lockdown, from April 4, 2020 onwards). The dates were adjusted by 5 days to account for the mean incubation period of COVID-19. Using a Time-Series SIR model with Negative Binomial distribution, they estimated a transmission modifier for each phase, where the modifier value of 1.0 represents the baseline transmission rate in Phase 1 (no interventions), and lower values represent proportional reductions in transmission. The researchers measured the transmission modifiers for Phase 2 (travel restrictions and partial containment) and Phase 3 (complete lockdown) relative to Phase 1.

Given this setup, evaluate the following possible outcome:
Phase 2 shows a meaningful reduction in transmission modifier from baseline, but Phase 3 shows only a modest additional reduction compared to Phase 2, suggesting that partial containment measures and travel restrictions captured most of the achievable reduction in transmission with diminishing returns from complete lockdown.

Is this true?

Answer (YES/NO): NO